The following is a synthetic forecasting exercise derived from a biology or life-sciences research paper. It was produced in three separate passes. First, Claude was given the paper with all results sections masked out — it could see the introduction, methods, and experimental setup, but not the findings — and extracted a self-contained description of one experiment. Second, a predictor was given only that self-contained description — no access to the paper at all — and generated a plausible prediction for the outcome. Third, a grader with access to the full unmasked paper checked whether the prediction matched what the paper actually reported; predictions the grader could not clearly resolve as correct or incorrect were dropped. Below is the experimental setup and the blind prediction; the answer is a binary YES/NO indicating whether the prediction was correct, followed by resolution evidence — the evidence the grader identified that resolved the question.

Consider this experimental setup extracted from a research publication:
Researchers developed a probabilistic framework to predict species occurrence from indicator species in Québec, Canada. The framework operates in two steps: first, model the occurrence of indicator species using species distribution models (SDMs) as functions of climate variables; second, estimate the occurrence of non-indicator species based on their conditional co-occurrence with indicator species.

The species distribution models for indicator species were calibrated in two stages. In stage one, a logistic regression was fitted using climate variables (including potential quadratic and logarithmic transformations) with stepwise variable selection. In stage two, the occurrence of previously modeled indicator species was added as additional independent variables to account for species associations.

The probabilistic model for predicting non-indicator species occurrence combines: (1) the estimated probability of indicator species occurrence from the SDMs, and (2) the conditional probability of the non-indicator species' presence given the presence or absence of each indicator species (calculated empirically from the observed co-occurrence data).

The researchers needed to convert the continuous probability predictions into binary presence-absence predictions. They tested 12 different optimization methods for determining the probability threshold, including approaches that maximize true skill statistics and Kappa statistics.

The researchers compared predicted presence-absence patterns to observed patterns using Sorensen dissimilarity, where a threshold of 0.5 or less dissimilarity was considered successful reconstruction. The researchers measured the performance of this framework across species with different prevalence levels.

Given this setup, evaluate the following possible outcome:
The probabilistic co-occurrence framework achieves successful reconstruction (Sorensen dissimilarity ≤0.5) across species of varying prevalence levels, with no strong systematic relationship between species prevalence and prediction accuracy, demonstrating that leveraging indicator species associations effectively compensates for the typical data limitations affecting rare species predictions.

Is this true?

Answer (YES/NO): NO